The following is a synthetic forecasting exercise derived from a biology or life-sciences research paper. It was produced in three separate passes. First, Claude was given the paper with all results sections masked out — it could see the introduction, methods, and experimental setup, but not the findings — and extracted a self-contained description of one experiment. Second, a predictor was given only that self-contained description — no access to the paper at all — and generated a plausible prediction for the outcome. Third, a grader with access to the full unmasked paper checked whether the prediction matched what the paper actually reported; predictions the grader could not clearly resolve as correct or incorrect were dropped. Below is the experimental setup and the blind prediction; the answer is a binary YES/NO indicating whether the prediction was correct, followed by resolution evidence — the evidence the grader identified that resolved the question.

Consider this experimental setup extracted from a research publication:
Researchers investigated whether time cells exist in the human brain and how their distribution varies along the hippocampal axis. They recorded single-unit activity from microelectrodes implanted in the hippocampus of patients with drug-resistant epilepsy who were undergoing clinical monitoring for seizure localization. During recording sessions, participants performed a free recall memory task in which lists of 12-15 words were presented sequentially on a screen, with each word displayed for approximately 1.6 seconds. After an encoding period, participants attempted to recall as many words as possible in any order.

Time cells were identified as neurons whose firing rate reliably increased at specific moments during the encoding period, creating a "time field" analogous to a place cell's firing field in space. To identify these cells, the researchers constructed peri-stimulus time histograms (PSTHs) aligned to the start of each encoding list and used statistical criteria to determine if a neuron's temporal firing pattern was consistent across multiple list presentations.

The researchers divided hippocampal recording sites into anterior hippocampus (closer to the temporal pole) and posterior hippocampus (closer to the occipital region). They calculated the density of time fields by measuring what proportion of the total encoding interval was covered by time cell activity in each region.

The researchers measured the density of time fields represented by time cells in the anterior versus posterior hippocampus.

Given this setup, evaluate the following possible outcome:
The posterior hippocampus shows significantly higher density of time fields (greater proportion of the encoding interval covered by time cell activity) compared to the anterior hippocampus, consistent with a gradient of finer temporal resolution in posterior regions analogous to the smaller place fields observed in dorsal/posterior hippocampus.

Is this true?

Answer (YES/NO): NO